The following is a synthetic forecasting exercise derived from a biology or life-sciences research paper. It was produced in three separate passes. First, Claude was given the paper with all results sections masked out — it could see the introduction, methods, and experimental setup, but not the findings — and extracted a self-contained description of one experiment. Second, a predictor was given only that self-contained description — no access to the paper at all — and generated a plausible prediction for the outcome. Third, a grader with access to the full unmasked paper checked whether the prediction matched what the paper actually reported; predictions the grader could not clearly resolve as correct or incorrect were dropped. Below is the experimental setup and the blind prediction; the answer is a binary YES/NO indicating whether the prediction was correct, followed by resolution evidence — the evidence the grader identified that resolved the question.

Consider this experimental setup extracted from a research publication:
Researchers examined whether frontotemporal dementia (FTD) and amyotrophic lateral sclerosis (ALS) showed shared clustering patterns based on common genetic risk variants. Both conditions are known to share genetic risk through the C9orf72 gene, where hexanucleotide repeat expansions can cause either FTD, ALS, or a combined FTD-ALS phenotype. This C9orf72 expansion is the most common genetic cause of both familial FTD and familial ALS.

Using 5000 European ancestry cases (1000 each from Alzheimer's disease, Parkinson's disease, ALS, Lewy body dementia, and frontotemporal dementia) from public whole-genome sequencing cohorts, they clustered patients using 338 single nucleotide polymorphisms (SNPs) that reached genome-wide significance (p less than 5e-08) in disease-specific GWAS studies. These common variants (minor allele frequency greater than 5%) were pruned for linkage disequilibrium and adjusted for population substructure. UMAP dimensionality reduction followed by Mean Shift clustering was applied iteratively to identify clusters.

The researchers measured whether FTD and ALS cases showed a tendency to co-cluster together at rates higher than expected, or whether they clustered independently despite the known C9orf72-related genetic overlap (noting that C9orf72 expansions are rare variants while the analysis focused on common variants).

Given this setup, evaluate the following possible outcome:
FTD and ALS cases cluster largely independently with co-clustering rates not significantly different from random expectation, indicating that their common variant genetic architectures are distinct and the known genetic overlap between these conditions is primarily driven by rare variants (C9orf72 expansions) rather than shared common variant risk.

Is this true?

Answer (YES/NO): YES